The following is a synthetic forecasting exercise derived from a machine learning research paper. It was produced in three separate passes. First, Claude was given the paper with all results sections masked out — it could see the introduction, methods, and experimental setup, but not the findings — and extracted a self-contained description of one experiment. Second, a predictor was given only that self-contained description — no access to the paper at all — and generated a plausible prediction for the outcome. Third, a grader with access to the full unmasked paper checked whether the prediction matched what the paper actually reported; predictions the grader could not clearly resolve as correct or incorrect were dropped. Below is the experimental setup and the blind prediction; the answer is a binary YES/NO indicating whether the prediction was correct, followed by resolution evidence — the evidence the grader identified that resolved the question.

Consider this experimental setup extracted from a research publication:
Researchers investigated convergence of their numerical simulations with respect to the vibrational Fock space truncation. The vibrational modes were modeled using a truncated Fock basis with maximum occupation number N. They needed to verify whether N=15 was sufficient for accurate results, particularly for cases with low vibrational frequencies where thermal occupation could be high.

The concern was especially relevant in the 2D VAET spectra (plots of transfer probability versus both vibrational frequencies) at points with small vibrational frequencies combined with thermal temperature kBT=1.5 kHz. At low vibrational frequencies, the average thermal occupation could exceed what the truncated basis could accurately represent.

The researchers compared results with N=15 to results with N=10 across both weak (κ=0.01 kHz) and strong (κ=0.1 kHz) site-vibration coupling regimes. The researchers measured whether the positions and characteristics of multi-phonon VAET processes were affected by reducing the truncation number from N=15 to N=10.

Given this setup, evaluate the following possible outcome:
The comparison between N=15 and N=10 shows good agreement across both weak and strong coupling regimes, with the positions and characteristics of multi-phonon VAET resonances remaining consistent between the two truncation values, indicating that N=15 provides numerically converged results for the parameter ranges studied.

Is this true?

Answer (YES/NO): NO